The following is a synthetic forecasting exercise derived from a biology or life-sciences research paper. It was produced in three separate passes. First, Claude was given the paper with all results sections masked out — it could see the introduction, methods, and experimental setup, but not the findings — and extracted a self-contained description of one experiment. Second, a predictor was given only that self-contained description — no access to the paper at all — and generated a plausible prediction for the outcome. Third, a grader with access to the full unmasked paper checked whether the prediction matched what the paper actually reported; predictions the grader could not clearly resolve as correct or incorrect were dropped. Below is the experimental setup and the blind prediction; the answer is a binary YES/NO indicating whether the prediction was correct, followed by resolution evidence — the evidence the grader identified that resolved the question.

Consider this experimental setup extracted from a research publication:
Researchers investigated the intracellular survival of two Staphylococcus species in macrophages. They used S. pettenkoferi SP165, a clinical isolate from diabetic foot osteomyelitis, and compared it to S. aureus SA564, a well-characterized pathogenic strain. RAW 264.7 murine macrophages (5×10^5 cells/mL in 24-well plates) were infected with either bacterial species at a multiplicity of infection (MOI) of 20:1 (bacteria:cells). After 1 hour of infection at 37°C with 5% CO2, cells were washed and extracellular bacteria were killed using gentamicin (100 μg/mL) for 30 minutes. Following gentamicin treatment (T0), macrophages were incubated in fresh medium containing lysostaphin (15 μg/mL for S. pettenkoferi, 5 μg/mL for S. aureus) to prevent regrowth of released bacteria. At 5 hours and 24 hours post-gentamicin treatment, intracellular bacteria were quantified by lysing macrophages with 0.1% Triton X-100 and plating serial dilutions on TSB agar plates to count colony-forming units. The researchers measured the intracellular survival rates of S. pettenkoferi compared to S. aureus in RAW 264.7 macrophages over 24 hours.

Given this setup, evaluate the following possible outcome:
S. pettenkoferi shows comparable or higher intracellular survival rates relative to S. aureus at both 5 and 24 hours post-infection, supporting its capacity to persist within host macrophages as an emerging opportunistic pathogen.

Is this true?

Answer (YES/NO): YES